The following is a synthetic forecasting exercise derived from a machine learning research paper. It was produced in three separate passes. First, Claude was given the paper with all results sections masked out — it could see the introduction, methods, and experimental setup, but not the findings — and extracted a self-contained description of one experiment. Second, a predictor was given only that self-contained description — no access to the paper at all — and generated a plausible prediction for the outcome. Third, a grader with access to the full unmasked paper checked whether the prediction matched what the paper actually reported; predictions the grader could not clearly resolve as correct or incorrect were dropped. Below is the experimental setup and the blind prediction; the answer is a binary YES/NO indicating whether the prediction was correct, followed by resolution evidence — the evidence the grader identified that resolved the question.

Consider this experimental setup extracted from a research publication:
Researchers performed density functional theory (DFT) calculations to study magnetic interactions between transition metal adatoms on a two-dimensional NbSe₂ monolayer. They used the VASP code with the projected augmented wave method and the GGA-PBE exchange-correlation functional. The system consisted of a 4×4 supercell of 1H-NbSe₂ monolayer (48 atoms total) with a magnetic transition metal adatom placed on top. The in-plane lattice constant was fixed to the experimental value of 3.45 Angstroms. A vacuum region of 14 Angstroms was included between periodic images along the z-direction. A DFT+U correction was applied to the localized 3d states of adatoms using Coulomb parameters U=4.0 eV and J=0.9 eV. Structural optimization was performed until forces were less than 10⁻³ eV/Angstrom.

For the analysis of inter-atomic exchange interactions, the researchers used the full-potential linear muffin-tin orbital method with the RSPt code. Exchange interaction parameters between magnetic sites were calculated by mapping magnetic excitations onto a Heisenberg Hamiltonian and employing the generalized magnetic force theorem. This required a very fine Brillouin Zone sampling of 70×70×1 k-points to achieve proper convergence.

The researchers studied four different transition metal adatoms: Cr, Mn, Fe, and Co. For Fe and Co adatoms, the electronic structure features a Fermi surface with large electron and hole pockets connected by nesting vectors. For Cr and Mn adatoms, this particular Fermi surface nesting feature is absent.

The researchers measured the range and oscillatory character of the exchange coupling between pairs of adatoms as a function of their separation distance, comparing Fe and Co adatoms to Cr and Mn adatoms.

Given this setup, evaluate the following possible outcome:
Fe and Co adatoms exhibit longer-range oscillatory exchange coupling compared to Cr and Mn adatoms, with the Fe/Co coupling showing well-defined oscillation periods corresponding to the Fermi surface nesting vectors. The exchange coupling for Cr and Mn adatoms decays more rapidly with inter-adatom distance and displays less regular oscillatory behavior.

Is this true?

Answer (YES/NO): YES